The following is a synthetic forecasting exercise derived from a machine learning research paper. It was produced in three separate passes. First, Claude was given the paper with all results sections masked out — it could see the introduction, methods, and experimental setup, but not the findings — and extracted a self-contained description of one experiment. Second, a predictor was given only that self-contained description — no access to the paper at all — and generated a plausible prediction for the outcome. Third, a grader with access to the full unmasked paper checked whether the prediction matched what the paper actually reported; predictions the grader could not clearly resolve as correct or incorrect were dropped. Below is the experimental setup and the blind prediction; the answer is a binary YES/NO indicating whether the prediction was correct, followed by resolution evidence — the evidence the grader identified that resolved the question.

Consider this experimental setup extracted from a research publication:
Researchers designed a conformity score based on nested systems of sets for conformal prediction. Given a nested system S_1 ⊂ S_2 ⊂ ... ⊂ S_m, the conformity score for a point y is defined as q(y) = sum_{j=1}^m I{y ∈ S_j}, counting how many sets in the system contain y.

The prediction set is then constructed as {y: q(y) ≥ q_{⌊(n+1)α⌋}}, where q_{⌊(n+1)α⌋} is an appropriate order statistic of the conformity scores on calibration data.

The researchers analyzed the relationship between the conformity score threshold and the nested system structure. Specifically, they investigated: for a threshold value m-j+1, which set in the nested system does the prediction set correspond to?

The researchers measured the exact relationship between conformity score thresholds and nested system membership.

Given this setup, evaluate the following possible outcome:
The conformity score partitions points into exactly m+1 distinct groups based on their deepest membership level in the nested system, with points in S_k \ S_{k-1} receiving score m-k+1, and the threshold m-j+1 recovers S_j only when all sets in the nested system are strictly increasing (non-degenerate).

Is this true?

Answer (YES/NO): NO